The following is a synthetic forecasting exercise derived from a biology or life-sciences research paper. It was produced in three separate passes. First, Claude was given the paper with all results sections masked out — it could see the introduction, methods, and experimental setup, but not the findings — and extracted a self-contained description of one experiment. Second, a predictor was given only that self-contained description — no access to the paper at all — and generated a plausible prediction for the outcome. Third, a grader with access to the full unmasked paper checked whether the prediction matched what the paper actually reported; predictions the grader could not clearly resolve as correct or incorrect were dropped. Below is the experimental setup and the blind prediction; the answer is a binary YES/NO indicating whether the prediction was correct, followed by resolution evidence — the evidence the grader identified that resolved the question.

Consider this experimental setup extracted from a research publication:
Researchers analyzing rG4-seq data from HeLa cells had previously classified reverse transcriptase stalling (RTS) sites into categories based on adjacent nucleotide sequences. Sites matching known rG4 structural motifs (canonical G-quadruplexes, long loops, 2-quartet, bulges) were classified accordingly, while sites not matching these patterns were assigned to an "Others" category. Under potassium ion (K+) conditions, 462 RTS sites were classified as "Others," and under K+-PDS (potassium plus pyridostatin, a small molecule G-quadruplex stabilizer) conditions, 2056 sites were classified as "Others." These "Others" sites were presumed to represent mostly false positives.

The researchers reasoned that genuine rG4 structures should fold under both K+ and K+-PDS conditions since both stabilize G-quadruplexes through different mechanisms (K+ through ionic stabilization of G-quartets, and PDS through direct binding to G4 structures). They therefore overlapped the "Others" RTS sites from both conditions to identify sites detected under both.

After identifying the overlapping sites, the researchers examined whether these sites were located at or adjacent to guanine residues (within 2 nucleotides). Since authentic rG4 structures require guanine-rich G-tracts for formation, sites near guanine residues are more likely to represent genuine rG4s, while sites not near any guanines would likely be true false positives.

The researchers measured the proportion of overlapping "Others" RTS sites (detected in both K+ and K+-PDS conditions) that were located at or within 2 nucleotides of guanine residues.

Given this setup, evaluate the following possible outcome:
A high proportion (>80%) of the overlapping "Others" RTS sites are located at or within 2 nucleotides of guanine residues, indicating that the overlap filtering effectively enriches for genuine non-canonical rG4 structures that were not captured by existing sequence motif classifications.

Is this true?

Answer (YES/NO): YES